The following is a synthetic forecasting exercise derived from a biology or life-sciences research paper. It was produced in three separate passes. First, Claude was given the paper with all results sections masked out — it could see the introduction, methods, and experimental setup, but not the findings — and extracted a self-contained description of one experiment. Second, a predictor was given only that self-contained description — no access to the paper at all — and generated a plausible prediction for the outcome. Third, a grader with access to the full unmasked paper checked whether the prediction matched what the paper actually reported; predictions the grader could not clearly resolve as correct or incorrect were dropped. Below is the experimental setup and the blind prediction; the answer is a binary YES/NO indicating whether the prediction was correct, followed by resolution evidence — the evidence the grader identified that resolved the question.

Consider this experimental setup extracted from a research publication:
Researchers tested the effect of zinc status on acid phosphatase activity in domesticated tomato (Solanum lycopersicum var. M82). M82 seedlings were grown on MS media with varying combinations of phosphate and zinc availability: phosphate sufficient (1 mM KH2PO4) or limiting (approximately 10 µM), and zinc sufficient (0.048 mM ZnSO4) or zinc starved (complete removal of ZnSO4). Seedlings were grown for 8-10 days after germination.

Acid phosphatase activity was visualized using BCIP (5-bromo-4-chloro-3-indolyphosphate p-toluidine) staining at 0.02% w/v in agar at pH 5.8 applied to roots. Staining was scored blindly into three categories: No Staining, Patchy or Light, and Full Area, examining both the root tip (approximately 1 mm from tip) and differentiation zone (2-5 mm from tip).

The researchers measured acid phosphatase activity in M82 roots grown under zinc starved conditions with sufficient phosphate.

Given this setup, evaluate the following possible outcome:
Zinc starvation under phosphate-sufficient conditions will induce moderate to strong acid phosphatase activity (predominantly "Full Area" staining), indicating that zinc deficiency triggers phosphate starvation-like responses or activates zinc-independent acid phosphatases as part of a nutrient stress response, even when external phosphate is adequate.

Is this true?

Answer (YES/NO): NO